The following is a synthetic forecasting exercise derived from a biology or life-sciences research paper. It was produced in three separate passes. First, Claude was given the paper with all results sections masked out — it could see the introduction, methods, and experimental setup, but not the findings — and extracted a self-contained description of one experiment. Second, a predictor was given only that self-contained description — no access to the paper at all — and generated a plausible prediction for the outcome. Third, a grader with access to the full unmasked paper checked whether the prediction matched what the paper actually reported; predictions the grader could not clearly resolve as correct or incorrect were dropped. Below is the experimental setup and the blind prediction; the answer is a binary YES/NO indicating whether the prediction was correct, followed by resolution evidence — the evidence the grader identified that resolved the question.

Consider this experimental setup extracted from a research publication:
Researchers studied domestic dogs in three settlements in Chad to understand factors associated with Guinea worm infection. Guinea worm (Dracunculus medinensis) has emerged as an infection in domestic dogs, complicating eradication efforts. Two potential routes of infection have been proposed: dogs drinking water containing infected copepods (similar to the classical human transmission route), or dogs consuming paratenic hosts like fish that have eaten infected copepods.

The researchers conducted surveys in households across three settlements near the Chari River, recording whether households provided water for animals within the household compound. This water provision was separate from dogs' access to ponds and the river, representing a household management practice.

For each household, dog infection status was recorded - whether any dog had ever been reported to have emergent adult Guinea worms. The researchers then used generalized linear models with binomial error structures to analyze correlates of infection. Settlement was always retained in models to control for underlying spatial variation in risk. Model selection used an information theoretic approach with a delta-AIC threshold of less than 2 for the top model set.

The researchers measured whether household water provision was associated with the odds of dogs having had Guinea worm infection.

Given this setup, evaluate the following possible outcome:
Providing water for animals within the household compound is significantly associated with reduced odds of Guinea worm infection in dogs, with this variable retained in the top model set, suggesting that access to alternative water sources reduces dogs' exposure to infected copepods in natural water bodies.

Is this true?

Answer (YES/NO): YES